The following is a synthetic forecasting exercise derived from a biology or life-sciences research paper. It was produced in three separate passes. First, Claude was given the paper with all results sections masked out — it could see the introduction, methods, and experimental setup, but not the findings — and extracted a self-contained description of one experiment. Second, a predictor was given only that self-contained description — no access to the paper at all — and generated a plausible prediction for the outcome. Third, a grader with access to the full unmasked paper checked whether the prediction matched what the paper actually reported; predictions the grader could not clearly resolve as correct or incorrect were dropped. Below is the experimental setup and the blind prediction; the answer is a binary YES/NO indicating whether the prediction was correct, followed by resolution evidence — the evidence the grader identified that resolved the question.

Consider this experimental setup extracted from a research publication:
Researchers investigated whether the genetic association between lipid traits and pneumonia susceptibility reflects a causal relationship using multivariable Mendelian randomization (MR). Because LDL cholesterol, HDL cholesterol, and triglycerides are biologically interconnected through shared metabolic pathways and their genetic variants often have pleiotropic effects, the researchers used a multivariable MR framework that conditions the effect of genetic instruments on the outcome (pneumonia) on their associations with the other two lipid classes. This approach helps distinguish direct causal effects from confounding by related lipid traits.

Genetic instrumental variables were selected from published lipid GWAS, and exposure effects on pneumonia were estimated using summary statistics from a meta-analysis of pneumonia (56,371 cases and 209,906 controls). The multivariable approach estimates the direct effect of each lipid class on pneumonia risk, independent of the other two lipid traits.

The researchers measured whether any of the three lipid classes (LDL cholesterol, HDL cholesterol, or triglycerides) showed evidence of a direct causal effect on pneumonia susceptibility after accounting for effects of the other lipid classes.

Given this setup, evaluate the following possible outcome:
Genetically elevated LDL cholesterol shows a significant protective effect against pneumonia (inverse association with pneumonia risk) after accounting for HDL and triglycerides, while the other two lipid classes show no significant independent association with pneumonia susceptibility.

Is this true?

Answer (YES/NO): NO